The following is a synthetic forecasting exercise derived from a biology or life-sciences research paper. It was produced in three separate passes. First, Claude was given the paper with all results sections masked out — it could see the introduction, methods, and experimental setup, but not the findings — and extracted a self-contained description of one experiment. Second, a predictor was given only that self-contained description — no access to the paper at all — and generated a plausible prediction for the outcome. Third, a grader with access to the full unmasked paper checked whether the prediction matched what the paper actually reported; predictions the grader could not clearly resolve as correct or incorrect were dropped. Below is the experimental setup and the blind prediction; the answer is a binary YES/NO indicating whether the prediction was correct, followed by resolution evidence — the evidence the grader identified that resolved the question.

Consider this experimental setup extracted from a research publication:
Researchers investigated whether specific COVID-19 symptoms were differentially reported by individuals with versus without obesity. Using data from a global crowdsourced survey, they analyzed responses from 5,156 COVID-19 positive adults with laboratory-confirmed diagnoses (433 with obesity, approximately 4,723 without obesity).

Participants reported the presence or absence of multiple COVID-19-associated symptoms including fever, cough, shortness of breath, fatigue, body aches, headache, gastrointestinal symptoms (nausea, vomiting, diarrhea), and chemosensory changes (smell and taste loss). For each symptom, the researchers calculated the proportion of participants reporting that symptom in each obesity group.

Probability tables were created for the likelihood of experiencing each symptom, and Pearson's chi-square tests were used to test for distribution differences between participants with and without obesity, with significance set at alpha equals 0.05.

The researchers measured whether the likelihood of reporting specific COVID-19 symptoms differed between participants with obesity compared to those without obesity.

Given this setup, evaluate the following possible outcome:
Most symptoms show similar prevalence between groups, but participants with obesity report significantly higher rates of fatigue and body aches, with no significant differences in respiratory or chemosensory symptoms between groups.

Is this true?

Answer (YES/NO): NO